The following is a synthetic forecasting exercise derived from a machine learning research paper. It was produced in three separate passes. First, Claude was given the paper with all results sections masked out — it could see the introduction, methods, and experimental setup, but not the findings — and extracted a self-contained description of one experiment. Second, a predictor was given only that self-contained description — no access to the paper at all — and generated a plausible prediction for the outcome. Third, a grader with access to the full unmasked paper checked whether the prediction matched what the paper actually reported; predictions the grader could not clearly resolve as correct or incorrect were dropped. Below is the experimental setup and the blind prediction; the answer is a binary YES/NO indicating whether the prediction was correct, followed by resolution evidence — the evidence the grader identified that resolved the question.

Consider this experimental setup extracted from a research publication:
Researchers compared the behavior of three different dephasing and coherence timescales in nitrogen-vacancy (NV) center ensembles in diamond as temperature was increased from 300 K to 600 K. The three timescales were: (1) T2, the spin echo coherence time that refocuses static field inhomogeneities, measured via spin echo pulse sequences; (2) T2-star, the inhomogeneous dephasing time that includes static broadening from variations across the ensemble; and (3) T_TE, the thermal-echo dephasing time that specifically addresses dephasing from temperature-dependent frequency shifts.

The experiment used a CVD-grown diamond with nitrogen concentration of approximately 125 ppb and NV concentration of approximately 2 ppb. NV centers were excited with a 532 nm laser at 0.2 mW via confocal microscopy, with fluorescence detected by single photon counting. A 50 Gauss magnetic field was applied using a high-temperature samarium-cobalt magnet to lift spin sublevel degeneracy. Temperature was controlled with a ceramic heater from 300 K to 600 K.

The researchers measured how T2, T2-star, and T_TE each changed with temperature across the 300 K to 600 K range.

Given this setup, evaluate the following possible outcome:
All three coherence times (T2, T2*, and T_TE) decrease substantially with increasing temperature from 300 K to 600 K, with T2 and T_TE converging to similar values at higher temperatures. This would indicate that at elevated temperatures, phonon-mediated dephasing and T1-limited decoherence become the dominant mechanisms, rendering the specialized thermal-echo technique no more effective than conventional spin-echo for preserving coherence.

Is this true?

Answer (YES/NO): NO